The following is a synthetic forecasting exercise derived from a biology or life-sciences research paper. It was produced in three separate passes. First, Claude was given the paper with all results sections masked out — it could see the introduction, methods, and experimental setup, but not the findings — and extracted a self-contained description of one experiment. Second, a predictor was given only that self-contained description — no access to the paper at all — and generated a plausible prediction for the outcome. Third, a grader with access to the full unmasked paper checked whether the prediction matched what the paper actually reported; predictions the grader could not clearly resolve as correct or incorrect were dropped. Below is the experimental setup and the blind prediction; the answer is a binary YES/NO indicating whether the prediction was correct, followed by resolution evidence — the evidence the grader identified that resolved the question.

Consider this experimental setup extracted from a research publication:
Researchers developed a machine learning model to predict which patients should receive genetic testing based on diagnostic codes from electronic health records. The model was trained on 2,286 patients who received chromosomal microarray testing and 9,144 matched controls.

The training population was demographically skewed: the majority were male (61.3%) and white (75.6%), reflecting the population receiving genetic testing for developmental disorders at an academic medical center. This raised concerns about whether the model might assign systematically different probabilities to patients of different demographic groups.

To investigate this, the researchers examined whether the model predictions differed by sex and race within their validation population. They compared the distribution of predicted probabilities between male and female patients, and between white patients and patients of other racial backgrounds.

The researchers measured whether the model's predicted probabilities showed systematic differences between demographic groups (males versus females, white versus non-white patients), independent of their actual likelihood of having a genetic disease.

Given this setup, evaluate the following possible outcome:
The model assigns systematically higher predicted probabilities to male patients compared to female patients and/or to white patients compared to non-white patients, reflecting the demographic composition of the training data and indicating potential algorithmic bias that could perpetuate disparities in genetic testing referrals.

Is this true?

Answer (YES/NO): YES